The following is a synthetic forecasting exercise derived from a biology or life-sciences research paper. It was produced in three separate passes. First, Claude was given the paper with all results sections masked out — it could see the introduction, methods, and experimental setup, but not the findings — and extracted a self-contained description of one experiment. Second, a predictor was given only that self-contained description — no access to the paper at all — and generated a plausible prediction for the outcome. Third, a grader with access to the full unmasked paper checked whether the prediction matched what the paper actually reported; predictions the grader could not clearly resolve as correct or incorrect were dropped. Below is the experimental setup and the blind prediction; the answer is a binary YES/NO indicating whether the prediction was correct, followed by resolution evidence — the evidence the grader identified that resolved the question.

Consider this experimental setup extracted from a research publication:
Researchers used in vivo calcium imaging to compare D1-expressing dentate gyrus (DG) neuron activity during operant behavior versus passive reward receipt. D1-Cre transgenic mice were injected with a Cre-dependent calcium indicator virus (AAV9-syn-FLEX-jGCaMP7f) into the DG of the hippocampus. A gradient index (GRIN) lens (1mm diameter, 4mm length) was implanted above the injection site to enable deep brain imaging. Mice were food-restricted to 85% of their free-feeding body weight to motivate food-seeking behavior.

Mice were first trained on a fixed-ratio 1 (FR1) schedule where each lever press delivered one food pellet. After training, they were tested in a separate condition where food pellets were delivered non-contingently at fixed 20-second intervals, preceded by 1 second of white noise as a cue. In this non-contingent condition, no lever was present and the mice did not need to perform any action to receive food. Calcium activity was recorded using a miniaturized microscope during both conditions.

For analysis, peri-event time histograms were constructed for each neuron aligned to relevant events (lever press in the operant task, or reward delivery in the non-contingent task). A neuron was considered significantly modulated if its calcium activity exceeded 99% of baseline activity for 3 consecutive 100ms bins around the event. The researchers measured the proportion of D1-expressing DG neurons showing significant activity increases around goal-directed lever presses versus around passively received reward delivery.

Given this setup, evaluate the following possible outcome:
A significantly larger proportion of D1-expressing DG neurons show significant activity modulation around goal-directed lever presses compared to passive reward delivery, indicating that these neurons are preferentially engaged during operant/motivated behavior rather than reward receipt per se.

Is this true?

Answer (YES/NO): YES